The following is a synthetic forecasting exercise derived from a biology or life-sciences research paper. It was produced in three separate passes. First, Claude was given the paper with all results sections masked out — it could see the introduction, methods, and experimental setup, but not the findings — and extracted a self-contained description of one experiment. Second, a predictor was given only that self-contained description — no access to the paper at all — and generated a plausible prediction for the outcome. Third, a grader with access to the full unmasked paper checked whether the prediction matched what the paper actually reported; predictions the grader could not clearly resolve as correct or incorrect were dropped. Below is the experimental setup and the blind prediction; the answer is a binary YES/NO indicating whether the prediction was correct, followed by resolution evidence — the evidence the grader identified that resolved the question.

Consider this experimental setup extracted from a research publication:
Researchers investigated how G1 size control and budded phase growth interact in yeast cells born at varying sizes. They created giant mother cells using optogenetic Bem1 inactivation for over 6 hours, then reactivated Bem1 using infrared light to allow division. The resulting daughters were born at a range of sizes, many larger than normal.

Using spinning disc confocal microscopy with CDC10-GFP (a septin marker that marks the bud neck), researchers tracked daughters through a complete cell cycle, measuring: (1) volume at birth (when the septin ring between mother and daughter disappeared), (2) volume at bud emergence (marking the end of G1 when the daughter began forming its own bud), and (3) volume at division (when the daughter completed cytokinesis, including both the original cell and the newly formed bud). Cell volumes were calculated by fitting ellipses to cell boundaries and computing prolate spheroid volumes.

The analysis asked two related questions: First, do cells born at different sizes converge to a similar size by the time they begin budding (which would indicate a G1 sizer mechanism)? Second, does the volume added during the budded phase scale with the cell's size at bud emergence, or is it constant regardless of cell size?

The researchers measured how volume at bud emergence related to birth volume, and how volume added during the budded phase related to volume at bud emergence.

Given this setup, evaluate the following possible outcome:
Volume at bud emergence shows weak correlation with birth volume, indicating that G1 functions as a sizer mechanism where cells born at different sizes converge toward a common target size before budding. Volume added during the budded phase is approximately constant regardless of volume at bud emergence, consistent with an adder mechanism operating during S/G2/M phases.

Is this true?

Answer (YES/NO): NO